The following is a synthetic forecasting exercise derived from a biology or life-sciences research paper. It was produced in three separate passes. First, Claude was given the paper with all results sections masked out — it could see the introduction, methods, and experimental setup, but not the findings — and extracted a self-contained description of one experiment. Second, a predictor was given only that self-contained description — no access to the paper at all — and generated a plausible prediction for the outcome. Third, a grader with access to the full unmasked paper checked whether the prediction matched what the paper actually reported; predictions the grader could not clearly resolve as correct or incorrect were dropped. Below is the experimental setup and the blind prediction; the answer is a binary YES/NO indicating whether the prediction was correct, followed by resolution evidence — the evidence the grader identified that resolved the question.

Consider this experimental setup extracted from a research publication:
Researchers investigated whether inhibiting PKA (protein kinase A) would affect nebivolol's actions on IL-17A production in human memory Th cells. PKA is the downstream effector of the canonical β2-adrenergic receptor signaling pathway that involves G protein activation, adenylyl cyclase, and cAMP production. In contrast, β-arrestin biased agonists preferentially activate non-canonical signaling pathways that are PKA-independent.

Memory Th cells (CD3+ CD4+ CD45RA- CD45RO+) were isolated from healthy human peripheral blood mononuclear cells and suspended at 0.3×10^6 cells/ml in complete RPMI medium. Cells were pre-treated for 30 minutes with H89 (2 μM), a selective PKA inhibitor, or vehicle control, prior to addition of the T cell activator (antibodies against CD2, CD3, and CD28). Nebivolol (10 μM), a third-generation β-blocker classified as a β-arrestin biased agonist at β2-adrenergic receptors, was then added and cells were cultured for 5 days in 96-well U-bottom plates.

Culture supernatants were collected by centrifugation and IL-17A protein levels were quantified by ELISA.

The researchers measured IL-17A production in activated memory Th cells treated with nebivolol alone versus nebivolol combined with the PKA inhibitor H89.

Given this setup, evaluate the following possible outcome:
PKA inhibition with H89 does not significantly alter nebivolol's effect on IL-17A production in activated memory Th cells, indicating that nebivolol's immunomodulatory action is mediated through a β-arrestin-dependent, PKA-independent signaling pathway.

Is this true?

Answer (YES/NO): YES